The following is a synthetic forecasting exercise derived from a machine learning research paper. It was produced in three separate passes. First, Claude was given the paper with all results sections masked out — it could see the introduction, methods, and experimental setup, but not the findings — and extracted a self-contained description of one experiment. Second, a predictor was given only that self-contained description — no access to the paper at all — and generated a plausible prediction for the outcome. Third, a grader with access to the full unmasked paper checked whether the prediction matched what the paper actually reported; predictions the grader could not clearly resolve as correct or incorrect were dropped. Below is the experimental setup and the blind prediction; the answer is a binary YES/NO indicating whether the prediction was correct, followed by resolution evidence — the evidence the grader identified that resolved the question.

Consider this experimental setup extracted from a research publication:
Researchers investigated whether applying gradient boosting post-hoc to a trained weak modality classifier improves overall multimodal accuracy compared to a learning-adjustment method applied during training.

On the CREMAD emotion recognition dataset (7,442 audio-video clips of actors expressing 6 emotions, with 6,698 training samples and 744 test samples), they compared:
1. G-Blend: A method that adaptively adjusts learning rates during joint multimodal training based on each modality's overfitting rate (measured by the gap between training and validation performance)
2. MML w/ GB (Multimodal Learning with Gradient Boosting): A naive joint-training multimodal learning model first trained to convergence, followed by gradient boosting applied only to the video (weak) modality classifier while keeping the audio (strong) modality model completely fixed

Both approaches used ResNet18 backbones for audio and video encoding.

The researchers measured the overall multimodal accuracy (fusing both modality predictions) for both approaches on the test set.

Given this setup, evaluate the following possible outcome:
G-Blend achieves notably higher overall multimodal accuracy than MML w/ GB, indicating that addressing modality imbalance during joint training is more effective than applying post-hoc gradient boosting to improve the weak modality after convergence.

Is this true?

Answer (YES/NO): NO